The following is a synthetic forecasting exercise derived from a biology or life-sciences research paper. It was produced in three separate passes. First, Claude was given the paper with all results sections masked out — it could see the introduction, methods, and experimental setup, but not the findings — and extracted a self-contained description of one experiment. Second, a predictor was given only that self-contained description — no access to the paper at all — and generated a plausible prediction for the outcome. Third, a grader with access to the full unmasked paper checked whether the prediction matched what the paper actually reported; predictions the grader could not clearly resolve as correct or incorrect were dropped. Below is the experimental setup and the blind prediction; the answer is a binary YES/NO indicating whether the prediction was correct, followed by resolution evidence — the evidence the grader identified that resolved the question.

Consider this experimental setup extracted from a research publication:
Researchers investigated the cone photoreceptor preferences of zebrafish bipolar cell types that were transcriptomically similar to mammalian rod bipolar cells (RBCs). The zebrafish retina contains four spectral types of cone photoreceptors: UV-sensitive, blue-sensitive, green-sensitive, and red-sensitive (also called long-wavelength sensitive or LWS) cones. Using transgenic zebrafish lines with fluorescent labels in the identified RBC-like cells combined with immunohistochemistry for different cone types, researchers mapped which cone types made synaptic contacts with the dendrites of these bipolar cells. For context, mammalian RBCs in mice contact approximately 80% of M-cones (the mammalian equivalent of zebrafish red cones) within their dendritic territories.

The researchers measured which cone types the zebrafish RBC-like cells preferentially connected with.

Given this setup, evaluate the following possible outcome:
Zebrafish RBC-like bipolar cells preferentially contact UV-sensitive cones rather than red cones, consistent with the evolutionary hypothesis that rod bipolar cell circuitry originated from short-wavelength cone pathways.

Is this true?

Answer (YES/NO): NO